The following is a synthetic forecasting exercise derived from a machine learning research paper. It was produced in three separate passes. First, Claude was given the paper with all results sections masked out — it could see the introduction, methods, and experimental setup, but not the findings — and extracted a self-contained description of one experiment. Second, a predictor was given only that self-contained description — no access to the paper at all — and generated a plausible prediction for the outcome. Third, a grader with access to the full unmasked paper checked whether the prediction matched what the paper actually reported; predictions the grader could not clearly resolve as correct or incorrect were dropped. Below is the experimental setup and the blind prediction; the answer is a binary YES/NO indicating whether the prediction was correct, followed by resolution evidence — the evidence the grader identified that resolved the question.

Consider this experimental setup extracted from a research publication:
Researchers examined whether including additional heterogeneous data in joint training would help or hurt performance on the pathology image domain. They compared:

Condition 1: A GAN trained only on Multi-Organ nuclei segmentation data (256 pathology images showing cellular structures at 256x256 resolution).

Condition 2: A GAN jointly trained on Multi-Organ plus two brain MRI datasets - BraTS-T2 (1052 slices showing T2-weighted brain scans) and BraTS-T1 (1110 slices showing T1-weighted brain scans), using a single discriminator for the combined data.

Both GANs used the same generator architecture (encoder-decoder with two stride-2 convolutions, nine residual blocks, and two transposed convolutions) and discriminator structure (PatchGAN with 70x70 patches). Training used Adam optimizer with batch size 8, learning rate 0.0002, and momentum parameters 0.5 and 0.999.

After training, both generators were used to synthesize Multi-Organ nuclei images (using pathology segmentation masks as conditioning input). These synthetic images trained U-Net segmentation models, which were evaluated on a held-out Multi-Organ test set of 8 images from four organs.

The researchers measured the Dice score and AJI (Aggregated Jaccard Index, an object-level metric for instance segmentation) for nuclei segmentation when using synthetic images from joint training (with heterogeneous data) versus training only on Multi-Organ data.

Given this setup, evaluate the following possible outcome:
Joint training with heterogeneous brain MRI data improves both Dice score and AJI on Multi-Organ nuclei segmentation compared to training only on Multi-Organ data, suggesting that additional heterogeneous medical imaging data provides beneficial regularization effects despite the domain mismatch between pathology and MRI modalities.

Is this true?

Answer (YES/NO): NO